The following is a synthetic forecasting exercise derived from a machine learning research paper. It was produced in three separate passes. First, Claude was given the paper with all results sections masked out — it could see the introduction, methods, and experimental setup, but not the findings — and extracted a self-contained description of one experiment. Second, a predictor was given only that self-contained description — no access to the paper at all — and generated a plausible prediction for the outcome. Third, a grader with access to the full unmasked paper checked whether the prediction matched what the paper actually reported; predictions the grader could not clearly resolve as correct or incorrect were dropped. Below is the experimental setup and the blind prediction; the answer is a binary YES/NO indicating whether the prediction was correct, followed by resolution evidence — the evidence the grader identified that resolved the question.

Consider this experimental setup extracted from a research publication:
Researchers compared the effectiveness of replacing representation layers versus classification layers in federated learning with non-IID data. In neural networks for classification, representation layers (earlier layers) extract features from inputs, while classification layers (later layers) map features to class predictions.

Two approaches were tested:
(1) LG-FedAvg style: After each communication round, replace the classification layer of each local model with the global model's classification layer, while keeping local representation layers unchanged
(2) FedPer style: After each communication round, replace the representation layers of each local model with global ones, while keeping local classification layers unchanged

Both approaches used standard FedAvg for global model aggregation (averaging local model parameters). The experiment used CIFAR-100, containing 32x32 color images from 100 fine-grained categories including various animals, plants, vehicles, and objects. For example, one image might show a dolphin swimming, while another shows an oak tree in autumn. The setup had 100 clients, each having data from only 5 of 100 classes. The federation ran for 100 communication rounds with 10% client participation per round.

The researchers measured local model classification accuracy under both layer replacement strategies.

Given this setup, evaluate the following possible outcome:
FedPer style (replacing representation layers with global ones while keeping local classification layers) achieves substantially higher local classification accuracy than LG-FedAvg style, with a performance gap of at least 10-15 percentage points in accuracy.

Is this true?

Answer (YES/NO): NO